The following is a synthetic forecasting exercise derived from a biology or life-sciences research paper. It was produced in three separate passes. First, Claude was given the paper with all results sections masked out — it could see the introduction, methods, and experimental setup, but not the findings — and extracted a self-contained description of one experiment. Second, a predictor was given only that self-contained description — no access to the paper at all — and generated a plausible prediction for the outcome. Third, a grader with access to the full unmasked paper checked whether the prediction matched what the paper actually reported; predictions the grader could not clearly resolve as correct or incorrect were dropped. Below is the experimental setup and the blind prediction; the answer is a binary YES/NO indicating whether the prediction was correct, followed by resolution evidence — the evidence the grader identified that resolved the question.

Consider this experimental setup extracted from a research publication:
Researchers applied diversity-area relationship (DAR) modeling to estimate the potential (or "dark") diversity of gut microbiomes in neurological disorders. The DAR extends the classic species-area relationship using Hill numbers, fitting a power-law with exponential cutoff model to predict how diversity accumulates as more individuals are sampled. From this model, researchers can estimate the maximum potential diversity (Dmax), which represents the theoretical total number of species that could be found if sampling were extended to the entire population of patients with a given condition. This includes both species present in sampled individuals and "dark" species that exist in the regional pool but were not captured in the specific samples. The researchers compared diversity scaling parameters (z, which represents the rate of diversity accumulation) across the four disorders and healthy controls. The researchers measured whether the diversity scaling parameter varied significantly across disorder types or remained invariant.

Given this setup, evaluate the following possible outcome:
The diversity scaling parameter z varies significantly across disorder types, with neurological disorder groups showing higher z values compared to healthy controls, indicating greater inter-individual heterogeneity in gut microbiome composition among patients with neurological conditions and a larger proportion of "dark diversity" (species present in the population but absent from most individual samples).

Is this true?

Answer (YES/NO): NO